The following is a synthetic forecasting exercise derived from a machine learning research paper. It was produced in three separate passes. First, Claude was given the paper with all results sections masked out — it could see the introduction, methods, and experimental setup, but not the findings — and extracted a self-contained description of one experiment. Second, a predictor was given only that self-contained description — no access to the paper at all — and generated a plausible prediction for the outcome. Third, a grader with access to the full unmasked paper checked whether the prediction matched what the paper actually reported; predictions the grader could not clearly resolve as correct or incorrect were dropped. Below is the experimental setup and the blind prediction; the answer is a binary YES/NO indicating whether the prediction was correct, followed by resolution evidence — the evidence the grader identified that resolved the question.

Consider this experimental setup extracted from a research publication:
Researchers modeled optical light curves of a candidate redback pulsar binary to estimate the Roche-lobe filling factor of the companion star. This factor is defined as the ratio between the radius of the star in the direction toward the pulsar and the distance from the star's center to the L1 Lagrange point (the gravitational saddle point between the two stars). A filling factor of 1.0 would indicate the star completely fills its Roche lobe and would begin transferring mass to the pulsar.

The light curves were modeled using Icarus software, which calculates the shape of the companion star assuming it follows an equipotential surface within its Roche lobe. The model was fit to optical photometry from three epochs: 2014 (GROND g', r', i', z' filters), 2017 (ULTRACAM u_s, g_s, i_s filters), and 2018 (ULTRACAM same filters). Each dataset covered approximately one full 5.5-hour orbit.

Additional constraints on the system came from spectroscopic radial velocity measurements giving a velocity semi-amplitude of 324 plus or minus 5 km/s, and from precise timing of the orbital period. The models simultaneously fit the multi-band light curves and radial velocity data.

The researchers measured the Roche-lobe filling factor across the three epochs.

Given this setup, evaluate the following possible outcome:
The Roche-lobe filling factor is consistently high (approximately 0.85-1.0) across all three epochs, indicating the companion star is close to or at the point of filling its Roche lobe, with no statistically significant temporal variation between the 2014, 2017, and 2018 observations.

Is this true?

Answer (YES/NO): NO